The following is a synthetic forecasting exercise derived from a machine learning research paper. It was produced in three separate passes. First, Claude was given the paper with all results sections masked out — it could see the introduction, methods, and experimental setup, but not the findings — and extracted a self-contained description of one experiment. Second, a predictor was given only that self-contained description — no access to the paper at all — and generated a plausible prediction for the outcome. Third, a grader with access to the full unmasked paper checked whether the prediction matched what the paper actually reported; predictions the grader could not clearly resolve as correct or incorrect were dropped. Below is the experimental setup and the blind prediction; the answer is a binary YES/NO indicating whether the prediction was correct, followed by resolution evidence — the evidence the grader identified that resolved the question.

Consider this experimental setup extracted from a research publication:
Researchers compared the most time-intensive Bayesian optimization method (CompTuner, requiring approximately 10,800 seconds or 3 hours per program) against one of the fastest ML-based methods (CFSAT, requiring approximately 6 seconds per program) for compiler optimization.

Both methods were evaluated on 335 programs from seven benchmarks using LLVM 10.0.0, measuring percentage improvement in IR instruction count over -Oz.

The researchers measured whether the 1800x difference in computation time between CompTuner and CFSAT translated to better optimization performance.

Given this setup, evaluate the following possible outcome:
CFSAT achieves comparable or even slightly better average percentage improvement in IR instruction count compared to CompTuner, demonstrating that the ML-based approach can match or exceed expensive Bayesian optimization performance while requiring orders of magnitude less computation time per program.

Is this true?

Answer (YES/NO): NO